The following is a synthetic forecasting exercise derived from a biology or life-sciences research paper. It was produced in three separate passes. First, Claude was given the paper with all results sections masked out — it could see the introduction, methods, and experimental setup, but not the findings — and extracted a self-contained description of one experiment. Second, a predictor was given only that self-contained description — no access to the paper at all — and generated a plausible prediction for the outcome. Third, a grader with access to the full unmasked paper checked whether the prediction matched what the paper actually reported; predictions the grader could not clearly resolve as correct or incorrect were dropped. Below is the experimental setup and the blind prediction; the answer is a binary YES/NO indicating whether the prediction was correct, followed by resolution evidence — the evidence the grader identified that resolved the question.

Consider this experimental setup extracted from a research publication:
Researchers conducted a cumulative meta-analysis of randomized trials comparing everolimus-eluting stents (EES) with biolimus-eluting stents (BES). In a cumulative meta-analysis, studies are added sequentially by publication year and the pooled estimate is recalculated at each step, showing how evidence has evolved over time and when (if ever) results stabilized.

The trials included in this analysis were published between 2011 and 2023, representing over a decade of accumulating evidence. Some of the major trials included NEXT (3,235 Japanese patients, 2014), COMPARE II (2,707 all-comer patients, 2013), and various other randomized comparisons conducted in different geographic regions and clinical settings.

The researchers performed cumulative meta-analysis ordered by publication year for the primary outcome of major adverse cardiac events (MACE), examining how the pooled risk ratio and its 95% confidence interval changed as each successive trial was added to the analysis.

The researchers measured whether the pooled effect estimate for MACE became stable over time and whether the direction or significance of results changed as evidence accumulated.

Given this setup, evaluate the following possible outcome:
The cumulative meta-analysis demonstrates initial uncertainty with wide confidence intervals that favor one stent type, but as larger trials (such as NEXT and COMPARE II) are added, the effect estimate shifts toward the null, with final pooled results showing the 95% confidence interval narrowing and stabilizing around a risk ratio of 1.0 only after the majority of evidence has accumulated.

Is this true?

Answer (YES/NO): NO